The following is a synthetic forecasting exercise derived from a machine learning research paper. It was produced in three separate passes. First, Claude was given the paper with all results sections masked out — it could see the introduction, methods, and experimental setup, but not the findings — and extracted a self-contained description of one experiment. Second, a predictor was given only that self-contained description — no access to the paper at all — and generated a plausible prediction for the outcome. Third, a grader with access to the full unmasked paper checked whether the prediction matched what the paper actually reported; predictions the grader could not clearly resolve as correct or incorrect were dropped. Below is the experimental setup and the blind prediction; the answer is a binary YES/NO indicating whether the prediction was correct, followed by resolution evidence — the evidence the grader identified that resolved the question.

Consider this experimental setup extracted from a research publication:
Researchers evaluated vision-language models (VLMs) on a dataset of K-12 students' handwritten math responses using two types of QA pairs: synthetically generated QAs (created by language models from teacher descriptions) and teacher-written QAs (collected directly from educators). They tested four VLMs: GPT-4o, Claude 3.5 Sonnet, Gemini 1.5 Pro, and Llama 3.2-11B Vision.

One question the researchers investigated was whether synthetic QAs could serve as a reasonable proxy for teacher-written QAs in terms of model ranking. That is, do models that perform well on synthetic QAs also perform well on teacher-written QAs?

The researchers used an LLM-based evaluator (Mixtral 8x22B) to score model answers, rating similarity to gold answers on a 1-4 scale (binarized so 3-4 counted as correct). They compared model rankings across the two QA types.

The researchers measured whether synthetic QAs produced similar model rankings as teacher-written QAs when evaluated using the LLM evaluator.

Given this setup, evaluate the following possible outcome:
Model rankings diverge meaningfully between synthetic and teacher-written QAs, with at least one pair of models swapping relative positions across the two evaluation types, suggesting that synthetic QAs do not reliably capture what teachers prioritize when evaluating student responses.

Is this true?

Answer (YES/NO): NO